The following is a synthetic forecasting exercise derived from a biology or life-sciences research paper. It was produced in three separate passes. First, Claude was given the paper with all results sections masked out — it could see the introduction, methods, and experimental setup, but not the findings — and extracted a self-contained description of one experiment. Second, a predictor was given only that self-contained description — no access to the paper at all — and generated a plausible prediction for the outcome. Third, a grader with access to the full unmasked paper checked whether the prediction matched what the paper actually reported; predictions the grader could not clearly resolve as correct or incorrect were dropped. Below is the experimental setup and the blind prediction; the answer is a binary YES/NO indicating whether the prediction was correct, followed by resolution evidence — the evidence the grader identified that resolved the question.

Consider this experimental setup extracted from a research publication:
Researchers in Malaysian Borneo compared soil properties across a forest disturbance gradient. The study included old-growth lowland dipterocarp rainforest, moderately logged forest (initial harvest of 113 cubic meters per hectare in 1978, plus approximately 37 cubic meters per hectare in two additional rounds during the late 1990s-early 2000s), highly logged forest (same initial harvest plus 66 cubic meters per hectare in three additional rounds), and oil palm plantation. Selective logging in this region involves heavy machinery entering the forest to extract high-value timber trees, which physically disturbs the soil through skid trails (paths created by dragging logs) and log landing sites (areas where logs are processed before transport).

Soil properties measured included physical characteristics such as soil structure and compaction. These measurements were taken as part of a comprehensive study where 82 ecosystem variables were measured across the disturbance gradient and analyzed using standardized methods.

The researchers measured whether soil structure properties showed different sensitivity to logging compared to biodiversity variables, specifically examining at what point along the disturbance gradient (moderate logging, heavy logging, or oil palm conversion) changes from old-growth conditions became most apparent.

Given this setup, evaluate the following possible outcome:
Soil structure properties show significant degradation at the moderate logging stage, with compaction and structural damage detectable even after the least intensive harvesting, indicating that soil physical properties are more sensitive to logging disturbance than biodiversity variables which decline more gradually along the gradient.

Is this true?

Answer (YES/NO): YES